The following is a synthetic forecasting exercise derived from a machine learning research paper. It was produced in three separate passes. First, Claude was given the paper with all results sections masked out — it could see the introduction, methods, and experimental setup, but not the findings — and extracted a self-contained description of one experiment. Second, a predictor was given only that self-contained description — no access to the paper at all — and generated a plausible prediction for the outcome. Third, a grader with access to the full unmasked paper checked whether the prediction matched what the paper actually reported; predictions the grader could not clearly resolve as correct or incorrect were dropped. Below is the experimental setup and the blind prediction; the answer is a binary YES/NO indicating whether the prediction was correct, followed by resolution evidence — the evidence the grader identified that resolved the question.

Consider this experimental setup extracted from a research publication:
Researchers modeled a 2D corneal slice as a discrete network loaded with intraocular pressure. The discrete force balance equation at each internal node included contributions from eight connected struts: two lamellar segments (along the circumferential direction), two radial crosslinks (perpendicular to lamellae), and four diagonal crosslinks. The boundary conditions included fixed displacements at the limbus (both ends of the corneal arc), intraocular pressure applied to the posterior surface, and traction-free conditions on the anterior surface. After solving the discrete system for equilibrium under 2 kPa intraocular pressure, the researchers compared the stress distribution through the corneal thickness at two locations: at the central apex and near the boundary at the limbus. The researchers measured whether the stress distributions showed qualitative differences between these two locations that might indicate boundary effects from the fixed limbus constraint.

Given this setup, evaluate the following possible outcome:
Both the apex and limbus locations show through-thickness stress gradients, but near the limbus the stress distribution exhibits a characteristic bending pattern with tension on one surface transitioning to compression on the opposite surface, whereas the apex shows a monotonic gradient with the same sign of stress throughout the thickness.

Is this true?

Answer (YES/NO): NO